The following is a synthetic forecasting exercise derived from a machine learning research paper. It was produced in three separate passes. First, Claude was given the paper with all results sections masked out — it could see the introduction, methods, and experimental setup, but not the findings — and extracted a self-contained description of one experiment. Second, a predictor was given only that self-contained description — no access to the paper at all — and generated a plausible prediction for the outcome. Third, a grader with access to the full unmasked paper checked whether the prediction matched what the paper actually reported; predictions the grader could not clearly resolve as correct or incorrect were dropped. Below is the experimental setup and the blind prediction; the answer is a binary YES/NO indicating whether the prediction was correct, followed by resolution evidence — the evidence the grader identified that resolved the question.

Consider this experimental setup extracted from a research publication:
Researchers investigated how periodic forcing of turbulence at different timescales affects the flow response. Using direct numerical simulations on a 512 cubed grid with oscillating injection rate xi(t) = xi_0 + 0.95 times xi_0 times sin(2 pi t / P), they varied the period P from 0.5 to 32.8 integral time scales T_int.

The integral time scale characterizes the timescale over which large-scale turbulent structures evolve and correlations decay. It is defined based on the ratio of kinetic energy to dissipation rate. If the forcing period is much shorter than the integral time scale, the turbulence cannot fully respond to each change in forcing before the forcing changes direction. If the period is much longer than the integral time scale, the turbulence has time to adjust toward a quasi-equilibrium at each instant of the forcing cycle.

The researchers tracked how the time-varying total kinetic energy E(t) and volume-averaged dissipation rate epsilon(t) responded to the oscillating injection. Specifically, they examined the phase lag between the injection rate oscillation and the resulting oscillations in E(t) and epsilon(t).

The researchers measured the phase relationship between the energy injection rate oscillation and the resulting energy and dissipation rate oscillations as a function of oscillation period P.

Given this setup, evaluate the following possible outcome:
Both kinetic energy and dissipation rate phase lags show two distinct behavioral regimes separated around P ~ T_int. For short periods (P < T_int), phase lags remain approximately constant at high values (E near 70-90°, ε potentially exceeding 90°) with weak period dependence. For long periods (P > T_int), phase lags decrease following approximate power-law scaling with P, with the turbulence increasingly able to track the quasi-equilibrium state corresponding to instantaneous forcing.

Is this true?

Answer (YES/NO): NO